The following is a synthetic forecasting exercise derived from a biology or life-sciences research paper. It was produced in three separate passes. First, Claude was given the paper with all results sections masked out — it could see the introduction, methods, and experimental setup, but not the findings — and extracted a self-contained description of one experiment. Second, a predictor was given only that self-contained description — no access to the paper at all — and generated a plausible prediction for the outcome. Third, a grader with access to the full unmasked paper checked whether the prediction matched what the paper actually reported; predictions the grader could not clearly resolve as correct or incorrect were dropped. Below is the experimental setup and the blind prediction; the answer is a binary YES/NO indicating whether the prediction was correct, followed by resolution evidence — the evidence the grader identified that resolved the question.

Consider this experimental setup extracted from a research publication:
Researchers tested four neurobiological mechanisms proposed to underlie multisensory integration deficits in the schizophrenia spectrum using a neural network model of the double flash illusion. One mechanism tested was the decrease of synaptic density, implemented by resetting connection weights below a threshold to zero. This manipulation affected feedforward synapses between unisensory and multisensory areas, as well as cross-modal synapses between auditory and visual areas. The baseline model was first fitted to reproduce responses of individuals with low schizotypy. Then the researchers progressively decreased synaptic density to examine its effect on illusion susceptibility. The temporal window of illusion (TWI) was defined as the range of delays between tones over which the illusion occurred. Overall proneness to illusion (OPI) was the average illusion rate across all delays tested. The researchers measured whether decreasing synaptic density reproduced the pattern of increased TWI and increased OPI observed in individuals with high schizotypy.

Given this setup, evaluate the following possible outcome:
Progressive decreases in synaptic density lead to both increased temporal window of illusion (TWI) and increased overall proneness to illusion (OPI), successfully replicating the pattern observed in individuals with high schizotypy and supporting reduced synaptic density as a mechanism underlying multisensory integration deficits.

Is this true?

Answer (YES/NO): NO